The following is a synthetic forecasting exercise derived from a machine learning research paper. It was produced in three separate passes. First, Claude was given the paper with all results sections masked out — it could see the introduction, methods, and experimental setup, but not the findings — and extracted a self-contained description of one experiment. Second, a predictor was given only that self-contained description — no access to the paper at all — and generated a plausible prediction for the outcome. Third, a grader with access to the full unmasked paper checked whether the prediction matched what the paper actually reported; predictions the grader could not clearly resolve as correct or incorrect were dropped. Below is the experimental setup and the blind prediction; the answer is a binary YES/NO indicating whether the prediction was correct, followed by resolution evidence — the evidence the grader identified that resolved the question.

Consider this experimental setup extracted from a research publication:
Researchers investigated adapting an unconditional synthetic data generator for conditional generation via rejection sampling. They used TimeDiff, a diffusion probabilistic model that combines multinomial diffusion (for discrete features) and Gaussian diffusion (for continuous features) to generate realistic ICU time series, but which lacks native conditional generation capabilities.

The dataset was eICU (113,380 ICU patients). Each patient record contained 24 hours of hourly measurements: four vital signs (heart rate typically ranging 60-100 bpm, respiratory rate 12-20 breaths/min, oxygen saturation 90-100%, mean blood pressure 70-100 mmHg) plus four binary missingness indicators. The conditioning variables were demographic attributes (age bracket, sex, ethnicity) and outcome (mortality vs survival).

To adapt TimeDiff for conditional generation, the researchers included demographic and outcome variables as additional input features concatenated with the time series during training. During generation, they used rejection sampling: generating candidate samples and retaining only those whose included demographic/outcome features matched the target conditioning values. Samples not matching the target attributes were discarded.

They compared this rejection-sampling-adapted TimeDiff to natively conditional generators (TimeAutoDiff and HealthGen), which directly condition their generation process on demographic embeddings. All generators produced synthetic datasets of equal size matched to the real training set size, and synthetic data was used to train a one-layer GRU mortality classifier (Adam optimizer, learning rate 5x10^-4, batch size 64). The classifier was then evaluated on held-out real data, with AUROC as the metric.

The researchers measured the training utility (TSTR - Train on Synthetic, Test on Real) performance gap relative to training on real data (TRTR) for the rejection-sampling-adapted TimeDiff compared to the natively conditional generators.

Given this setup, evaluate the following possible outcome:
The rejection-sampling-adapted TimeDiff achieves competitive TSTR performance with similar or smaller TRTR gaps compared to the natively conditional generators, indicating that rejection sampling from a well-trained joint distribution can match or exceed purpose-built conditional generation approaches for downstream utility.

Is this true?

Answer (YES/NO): YES